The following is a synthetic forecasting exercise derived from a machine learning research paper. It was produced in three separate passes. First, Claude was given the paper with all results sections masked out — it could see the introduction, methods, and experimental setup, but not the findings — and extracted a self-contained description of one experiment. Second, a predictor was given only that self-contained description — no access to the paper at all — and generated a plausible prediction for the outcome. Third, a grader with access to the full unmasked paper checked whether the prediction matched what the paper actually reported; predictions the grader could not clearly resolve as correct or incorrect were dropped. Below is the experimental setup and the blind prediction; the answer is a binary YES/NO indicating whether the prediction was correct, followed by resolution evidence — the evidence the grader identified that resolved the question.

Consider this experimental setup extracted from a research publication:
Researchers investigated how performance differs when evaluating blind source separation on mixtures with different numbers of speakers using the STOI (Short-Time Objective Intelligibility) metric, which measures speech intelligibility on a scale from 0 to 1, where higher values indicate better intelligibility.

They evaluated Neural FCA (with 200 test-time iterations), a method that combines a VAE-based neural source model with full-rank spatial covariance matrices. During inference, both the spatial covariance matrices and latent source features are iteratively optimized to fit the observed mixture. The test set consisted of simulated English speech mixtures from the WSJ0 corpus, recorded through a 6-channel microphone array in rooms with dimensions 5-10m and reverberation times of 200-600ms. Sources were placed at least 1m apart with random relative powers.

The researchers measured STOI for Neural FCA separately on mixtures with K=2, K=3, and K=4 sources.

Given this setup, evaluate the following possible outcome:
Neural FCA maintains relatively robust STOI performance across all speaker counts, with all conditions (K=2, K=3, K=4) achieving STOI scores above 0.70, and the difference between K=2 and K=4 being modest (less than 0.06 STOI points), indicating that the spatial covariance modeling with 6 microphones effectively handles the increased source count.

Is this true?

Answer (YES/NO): NO